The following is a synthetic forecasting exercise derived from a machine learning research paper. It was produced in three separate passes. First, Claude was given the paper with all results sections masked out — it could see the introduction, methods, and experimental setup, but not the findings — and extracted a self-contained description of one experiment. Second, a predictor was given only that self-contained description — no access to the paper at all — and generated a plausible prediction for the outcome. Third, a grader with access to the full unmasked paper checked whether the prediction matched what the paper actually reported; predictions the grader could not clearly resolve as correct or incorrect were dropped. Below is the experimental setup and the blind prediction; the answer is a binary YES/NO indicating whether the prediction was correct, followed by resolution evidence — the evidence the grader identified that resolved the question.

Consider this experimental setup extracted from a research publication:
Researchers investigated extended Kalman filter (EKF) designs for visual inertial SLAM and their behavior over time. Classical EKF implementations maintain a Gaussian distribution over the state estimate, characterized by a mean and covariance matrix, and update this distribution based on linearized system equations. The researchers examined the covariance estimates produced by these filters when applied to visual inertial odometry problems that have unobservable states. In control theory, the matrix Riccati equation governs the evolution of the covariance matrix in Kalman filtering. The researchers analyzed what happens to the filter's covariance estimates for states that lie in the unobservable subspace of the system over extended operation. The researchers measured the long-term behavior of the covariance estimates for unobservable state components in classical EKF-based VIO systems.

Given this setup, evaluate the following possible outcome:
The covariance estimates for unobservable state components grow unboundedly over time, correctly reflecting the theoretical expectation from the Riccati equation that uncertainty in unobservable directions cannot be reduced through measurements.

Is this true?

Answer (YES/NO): NO